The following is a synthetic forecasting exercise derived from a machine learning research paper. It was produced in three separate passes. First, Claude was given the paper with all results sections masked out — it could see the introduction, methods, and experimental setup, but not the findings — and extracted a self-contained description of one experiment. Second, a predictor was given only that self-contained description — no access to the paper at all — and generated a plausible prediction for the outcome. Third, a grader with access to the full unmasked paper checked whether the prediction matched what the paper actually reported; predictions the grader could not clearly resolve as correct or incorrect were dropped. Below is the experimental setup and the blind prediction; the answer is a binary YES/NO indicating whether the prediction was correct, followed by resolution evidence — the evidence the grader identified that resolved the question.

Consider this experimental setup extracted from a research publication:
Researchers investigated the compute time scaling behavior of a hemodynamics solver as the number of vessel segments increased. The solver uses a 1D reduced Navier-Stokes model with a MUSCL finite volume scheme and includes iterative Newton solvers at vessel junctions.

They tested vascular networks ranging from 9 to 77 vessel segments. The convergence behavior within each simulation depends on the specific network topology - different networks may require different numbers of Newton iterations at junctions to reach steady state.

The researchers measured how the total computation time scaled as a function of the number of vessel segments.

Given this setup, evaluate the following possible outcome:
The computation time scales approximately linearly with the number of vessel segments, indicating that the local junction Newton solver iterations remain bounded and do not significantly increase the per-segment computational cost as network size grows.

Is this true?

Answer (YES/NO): YES